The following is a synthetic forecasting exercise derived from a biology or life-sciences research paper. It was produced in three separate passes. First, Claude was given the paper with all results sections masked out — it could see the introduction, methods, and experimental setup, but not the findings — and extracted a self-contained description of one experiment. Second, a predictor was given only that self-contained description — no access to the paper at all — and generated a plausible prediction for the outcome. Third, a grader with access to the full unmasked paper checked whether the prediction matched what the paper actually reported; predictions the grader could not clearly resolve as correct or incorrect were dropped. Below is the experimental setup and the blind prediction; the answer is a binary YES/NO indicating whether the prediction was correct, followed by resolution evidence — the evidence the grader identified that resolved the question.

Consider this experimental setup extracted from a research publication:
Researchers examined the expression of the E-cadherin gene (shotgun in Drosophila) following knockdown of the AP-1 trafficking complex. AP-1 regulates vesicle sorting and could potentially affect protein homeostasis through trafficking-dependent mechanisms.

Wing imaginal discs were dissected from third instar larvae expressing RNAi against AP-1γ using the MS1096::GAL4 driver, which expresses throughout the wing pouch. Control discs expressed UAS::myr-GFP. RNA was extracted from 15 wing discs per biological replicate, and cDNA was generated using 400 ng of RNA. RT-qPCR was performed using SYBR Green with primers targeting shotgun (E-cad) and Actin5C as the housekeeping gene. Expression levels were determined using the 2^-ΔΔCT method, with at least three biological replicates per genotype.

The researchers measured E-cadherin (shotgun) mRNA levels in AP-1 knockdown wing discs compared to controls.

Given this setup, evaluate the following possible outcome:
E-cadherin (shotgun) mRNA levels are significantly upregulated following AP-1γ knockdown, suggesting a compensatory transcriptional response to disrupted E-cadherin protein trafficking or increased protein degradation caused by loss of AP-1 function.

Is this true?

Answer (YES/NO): YES